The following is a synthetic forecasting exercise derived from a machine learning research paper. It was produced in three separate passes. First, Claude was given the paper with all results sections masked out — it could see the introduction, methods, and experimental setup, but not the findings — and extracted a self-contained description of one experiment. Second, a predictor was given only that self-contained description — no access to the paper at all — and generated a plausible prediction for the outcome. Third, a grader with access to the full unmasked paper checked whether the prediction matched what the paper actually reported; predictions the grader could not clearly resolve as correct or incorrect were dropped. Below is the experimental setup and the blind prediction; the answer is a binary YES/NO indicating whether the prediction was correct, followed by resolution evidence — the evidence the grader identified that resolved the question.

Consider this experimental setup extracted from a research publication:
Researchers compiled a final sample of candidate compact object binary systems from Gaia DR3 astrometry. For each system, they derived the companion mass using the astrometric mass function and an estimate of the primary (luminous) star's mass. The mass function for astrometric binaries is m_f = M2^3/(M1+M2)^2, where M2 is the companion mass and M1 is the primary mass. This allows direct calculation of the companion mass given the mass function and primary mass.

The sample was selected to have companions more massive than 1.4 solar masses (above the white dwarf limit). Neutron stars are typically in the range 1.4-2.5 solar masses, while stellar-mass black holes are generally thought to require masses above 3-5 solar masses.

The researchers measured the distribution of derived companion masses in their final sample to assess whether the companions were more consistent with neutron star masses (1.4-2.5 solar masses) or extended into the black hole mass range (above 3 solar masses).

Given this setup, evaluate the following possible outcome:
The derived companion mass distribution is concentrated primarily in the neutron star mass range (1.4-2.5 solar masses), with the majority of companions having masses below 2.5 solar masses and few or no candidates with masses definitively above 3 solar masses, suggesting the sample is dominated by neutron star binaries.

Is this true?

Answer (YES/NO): YES